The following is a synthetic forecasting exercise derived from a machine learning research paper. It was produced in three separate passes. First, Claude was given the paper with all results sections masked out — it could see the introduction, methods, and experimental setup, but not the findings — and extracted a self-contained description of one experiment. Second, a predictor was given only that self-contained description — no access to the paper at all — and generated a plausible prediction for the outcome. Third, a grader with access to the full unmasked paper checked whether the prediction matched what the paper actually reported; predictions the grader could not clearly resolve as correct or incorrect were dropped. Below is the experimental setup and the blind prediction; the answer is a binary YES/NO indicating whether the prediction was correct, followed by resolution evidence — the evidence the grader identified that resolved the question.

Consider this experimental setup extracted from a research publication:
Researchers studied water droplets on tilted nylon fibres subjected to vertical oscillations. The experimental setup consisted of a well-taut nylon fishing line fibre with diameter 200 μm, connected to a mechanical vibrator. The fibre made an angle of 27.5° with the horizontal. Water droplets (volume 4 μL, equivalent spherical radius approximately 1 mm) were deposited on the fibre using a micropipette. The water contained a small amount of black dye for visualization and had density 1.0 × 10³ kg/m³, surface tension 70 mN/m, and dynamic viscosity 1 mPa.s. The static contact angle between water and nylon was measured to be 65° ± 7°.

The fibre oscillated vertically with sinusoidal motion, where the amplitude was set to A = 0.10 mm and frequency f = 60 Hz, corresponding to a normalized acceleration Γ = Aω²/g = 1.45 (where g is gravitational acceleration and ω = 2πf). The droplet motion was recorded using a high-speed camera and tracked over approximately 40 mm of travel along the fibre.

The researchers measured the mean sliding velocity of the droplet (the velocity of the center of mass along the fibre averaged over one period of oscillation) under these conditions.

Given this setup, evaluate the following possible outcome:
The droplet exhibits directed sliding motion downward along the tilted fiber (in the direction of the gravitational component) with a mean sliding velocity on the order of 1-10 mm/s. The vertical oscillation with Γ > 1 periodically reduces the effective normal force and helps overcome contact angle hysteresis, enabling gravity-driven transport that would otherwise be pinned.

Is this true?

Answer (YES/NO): NO